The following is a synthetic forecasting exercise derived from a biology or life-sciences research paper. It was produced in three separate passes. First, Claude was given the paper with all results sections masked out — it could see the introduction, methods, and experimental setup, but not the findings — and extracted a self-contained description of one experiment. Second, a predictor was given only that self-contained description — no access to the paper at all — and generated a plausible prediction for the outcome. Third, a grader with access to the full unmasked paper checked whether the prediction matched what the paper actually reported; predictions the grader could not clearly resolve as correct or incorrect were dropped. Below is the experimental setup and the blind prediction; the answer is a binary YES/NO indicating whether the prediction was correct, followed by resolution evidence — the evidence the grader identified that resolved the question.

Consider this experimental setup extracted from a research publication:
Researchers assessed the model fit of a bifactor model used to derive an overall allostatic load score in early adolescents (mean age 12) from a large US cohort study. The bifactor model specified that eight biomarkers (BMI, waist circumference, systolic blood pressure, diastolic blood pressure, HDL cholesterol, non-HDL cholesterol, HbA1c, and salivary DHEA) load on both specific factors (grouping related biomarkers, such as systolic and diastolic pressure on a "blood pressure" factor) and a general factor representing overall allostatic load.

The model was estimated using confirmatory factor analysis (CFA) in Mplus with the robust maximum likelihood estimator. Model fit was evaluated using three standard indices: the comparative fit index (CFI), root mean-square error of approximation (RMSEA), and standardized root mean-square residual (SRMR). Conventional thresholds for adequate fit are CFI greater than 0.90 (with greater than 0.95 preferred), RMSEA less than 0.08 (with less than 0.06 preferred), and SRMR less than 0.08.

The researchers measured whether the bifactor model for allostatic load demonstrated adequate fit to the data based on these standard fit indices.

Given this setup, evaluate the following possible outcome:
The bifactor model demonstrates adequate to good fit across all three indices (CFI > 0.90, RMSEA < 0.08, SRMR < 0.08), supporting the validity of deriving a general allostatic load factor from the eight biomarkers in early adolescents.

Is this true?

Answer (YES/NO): YES